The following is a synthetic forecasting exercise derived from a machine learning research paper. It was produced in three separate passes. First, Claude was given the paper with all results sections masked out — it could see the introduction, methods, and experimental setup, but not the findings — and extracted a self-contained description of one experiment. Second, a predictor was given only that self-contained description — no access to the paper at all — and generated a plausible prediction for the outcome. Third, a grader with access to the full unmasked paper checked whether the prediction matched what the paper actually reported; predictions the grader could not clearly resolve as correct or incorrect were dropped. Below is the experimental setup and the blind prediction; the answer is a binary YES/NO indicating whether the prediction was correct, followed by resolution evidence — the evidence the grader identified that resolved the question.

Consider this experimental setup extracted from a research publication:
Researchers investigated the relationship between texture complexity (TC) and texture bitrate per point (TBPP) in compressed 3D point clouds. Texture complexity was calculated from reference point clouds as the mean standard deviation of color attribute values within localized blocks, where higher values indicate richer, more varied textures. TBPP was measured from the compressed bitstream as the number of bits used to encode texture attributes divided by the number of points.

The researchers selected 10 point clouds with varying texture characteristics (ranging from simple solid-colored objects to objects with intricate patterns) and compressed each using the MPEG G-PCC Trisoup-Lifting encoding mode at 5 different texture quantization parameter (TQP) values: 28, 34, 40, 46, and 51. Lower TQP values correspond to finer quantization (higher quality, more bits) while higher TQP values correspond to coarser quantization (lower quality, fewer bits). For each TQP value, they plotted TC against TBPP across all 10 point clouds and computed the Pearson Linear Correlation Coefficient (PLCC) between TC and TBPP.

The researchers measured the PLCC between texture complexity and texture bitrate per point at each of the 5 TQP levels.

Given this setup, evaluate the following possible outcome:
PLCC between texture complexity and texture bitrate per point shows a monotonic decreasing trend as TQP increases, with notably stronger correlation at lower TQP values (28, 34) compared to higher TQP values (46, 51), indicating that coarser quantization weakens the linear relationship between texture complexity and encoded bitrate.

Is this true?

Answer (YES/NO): NO